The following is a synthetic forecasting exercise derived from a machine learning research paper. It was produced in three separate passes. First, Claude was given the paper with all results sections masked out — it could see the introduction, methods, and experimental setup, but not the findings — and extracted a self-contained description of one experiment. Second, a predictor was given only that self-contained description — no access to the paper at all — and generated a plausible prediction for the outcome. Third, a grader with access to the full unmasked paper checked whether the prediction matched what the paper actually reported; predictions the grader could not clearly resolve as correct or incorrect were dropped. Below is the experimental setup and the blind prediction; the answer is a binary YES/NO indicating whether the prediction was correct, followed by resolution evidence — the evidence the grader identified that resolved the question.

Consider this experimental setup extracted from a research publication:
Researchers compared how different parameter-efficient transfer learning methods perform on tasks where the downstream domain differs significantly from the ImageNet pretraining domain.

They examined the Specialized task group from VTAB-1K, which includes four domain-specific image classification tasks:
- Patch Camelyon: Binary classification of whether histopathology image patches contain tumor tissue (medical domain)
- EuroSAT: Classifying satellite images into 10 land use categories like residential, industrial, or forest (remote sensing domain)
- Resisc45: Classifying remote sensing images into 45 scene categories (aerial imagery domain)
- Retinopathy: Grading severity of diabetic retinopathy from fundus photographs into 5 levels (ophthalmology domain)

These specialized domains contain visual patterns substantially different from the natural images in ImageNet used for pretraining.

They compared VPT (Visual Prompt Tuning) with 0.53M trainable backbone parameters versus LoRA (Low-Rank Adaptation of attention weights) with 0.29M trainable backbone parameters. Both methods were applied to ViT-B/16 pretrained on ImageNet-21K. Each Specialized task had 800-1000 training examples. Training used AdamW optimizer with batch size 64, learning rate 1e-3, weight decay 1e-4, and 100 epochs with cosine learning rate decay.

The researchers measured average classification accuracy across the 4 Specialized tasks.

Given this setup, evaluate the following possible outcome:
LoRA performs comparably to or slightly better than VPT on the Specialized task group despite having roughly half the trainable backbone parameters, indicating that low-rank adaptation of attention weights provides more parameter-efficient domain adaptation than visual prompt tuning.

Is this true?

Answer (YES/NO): NO